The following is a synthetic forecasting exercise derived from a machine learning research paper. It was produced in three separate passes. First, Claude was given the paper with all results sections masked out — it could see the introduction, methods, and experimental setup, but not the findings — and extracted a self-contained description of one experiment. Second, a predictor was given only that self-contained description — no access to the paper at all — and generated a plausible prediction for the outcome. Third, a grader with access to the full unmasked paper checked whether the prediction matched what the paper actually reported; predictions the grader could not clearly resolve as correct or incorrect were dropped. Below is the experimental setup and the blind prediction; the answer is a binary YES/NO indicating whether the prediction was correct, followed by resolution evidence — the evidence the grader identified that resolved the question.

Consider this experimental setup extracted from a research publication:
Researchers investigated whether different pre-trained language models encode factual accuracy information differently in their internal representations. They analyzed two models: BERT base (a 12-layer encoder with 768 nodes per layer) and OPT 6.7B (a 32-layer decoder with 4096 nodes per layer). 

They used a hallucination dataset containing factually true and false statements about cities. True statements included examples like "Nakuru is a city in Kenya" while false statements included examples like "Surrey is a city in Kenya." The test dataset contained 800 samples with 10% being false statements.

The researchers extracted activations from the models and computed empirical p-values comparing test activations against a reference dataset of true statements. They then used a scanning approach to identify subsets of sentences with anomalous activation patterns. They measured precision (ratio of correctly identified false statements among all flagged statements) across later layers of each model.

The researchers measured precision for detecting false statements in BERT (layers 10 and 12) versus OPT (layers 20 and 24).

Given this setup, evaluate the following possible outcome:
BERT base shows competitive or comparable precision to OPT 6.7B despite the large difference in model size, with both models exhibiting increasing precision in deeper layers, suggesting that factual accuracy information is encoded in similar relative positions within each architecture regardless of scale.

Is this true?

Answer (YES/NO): NO